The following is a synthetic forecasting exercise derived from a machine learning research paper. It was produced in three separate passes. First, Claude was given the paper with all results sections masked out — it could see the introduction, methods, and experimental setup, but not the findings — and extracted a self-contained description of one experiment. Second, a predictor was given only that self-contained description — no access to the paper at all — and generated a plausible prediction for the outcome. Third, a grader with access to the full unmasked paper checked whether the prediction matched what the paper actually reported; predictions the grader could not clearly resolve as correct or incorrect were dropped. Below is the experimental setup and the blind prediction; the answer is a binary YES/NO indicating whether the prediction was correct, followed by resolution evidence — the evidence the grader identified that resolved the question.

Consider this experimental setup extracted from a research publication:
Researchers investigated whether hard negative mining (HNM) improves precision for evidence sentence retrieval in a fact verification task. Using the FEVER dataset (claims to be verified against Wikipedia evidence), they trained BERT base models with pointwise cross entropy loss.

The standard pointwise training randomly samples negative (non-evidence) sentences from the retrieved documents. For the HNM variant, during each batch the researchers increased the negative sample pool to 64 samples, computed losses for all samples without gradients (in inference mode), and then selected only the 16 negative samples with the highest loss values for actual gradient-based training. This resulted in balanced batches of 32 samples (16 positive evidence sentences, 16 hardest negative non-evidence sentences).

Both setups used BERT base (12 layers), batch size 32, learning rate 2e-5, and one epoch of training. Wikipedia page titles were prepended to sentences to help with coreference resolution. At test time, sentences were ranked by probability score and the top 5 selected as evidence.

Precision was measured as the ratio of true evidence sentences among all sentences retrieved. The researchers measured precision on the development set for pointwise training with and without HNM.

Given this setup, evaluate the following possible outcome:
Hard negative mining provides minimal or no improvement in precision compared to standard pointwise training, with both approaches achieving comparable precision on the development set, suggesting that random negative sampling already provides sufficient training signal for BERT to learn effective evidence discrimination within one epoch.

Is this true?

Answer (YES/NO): YES